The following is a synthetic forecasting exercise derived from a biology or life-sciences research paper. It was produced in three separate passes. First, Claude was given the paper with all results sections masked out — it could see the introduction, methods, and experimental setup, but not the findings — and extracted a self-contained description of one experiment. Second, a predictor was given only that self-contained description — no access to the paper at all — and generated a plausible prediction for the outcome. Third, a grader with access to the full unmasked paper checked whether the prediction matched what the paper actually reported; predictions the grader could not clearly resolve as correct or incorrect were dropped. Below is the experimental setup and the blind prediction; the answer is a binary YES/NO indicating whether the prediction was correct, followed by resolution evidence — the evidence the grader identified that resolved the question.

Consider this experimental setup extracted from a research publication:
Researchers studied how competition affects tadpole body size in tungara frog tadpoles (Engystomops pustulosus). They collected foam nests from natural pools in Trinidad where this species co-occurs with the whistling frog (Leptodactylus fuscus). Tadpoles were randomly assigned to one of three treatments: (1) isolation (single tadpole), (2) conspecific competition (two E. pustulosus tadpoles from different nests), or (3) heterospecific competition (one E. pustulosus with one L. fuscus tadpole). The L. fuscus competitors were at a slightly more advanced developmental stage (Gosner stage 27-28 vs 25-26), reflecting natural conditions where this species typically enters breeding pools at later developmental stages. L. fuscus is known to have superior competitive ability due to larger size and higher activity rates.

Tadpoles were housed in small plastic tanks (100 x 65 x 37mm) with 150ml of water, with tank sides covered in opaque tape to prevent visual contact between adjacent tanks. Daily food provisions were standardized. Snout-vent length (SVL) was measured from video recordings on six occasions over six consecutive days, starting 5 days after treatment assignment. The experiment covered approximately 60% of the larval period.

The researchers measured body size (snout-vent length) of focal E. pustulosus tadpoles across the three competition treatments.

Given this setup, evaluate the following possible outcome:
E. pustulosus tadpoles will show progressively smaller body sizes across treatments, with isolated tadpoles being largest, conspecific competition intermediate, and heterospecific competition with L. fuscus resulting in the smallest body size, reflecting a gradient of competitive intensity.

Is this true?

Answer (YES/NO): YES